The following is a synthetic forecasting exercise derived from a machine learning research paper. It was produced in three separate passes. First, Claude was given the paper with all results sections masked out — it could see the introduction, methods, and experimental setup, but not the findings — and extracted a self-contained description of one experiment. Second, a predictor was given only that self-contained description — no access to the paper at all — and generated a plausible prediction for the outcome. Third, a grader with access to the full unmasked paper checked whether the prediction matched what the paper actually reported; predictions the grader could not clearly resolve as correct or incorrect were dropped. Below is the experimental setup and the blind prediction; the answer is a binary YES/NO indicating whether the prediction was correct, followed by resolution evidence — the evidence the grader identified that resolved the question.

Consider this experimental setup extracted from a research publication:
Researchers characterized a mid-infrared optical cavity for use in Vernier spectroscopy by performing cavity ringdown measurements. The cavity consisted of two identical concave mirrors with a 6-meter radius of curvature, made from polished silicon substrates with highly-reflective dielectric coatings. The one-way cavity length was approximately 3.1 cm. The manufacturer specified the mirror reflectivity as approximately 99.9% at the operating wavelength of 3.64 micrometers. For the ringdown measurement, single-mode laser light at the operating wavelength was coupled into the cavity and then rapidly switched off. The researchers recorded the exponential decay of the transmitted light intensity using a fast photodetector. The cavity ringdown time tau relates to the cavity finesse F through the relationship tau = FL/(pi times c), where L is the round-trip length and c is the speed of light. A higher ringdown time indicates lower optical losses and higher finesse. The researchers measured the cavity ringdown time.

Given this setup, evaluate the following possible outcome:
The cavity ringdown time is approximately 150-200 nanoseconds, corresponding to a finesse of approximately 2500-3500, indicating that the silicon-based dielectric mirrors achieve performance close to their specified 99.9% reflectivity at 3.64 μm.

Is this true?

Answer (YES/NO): NO